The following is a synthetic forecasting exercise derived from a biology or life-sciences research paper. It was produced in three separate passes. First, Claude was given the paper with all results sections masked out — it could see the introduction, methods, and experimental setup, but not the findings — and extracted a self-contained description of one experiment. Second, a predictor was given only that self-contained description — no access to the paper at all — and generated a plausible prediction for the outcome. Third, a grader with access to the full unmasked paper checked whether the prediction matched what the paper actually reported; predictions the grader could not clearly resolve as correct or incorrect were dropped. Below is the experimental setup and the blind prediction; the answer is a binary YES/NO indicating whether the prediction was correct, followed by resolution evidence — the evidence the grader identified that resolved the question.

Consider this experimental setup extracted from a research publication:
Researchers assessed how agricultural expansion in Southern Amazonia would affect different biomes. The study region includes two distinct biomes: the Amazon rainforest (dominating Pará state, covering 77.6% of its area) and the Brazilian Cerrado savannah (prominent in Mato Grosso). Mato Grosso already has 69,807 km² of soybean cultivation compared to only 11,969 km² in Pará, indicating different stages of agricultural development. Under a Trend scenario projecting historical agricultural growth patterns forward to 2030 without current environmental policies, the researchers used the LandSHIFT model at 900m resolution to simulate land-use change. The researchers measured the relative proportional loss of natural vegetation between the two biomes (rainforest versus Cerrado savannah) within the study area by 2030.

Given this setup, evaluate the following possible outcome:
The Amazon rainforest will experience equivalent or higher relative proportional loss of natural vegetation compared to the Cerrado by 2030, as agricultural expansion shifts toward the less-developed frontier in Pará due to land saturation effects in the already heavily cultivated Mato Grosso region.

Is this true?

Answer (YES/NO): NO